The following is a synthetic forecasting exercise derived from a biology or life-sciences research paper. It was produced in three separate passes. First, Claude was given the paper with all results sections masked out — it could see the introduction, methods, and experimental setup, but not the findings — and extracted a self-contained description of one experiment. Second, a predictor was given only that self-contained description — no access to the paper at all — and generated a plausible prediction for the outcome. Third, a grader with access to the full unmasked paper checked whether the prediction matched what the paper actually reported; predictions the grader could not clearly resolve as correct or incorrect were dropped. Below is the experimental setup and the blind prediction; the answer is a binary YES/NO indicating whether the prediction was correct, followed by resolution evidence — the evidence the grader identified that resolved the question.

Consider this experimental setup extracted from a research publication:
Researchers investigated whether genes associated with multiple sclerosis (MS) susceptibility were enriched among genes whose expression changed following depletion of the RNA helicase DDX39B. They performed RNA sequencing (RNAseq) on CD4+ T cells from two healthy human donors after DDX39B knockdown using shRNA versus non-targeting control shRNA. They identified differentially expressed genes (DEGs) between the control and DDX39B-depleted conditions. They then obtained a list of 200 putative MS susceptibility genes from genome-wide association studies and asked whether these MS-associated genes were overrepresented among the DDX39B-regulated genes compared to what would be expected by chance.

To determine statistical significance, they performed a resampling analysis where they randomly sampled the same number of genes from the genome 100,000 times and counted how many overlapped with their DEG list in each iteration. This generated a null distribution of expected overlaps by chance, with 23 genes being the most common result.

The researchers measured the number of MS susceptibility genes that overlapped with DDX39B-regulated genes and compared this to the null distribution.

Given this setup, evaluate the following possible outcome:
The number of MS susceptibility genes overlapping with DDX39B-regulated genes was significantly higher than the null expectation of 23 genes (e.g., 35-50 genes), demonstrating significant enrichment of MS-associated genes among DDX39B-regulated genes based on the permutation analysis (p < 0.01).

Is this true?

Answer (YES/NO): YES